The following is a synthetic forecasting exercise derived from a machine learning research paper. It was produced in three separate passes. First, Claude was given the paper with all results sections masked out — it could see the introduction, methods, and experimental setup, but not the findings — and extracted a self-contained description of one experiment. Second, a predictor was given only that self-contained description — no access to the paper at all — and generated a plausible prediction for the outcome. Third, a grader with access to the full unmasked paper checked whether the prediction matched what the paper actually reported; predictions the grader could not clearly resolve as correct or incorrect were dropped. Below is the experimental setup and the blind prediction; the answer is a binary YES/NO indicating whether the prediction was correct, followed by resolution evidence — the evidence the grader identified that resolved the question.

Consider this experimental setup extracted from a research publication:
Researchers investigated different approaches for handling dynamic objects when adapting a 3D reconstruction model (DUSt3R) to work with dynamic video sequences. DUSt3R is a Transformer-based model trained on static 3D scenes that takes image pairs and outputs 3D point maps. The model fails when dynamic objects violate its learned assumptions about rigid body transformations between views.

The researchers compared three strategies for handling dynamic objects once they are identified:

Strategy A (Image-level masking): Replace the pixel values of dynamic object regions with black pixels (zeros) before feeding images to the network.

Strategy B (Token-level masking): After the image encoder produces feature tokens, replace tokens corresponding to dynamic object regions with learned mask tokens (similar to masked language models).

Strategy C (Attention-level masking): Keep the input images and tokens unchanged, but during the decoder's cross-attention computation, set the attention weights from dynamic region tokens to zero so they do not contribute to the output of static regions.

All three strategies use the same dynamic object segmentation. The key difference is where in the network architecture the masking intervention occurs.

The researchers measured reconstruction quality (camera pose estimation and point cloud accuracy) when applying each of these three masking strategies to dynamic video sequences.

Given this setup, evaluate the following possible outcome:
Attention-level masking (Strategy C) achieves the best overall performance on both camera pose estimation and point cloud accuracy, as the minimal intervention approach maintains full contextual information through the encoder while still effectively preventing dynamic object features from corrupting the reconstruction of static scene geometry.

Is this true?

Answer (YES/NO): YES